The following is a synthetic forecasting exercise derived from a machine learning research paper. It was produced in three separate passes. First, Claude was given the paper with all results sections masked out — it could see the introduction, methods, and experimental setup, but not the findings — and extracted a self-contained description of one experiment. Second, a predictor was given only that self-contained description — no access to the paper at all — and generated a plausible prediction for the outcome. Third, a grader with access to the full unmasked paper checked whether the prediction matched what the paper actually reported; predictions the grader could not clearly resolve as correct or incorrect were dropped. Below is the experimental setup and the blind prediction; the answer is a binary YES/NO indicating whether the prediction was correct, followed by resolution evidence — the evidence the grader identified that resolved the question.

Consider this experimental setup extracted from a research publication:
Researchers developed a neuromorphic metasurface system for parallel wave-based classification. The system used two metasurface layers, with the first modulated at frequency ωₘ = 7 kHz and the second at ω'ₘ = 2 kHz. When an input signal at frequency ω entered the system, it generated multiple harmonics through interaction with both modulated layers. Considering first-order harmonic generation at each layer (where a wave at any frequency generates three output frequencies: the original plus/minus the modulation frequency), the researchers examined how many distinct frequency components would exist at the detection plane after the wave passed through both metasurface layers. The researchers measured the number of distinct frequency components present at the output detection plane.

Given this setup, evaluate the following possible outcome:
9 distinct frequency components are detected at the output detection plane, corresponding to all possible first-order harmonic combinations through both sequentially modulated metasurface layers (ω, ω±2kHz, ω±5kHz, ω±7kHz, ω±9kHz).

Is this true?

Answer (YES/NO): YES